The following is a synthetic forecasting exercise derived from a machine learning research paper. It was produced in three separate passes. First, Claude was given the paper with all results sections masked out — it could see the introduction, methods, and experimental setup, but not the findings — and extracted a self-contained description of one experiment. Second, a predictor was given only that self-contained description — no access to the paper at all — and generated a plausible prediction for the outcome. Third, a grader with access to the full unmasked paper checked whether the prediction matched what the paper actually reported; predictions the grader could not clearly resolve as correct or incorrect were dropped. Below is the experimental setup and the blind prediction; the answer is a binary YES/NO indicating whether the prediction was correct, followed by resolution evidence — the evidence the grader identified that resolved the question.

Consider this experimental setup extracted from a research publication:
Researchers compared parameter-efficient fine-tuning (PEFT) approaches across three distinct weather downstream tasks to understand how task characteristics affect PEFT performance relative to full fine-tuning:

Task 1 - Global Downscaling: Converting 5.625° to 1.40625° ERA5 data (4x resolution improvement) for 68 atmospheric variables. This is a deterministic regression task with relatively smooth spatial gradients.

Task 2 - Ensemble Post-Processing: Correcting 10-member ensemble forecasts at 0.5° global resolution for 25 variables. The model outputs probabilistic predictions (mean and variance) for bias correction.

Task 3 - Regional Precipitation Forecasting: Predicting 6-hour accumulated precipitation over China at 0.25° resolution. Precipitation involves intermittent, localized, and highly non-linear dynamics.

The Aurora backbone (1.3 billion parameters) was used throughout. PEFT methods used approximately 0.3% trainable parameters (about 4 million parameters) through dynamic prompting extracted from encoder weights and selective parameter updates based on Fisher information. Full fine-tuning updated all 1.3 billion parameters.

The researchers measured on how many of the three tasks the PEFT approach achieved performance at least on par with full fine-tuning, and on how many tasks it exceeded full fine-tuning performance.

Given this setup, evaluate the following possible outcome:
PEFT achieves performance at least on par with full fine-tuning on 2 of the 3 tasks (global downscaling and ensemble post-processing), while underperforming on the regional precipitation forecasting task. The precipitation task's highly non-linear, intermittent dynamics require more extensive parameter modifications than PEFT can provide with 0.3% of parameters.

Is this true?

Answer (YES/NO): NO